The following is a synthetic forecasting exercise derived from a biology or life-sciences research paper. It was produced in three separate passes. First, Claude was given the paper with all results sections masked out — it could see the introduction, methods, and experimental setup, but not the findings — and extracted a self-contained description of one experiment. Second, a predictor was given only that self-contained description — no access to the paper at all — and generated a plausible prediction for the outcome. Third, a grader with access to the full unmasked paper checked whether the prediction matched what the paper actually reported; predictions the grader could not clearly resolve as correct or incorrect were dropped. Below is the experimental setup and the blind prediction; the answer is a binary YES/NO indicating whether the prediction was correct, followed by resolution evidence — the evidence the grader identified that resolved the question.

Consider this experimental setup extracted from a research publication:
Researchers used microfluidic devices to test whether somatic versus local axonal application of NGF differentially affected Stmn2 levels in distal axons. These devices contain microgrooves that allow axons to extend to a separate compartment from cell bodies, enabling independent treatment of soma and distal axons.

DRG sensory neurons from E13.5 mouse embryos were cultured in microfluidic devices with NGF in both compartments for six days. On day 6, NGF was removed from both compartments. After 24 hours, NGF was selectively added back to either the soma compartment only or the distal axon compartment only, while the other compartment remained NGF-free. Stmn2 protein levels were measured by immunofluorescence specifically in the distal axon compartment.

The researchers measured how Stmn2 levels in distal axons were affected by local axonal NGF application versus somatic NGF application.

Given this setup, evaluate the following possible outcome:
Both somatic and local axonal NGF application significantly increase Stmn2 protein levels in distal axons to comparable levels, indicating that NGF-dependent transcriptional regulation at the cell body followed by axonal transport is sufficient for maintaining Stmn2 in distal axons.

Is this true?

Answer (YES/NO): NO